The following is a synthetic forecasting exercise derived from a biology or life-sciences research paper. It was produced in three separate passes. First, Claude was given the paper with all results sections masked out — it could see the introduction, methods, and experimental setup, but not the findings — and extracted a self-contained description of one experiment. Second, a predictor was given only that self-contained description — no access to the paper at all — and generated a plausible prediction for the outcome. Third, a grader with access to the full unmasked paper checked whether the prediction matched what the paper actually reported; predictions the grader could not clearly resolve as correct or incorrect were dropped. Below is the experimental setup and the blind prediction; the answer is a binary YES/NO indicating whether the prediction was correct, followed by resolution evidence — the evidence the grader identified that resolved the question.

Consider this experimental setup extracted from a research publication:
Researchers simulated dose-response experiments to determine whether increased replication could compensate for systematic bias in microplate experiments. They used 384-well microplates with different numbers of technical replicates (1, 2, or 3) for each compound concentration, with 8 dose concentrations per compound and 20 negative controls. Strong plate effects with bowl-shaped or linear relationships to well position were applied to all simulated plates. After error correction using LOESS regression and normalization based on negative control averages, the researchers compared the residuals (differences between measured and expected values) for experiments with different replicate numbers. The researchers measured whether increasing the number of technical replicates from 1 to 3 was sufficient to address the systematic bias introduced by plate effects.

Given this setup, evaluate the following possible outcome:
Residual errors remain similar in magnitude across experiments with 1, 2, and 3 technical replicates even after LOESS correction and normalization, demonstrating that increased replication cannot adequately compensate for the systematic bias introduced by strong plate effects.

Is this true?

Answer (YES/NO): NO